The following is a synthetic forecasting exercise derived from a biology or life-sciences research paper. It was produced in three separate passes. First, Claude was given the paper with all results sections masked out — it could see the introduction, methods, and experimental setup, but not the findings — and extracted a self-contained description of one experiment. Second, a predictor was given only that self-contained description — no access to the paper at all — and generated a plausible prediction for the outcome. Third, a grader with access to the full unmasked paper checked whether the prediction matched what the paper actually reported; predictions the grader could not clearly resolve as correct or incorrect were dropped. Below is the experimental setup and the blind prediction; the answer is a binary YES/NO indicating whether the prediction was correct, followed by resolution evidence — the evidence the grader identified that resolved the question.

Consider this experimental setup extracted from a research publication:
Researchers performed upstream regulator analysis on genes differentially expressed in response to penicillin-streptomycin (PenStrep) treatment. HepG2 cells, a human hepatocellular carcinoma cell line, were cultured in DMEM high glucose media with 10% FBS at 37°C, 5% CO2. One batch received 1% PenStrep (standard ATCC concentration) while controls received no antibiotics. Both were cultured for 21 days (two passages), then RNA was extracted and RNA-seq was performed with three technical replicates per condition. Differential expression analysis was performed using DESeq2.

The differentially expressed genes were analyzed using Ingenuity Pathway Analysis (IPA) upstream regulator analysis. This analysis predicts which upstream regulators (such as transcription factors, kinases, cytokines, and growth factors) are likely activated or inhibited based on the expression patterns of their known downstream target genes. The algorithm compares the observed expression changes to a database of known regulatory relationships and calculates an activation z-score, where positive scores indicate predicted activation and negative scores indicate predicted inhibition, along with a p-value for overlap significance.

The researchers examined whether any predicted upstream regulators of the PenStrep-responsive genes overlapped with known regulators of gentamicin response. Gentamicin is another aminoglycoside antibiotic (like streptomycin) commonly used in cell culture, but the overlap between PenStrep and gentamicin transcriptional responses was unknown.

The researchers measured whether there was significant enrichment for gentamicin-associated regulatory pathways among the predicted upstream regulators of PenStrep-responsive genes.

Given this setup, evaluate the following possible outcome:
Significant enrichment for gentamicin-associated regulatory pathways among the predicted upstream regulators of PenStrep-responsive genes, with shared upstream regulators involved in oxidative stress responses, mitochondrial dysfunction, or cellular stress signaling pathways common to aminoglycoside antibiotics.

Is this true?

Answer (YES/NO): YES